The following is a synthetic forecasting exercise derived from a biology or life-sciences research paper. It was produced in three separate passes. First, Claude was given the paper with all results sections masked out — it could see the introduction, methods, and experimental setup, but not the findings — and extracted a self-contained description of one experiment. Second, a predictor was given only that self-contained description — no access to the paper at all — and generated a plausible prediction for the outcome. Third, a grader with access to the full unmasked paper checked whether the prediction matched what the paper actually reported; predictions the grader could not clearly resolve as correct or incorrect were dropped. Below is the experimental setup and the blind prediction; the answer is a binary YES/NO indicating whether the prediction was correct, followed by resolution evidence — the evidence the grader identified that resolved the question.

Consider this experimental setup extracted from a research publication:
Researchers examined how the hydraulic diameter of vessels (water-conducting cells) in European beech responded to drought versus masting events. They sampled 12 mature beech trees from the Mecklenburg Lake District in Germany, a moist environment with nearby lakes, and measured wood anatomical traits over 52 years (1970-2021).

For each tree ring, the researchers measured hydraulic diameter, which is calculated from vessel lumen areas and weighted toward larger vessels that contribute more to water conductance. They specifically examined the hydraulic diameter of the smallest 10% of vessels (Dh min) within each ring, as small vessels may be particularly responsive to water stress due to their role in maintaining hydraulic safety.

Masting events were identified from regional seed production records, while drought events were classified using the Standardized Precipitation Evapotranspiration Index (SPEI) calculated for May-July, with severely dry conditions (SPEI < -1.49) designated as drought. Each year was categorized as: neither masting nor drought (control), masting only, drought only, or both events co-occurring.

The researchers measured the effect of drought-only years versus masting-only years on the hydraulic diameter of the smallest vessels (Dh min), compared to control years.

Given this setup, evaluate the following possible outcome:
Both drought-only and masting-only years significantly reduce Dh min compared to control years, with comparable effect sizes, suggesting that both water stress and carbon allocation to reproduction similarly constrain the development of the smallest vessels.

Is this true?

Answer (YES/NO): NO